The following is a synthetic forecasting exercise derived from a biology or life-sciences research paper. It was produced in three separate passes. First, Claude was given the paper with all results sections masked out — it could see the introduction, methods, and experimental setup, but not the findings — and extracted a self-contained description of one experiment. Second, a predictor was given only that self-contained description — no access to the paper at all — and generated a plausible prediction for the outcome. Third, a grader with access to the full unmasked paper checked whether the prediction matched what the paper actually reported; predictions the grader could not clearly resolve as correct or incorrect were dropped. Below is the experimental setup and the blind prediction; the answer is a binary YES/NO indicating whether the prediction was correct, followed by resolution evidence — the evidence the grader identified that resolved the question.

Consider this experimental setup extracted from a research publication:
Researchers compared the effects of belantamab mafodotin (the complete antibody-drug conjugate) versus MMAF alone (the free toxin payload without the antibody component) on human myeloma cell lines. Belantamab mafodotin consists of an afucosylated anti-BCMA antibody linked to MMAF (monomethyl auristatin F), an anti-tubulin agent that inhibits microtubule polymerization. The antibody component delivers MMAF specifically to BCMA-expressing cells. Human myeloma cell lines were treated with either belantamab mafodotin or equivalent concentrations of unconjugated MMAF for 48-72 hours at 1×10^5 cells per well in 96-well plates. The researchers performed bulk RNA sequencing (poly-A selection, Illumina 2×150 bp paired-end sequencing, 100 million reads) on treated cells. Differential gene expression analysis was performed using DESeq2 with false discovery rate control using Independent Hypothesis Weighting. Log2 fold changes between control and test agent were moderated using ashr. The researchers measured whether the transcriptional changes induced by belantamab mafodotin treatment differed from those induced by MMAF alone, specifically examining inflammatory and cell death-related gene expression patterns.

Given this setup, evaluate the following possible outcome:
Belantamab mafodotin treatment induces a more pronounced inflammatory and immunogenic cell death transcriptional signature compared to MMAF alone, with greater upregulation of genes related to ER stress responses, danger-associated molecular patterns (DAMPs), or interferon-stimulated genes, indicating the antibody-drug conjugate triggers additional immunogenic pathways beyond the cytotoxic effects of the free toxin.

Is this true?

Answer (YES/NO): NO